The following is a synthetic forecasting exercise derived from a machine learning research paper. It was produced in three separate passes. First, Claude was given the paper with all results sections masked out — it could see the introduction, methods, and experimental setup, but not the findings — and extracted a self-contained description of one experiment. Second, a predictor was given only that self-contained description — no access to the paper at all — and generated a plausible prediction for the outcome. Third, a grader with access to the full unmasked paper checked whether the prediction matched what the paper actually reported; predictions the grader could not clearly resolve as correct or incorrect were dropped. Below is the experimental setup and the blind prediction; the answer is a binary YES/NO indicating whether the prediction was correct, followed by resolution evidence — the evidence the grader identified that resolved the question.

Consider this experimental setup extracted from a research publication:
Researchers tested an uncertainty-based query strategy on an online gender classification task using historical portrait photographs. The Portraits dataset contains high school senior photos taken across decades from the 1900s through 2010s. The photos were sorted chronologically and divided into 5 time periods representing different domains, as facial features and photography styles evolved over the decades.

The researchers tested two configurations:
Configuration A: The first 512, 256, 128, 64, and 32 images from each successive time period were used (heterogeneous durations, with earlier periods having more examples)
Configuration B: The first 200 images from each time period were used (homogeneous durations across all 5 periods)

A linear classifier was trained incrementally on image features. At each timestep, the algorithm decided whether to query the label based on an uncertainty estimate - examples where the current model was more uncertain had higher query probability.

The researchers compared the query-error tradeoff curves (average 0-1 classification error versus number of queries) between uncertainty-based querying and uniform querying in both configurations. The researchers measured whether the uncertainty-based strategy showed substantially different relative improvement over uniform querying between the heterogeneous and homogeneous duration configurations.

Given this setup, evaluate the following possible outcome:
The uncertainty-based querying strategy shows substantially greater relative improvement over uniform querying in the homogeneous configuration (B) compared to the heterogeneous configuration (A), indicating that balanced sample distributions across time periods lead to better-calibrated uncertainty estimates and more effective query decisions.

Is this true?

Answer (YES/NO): NO